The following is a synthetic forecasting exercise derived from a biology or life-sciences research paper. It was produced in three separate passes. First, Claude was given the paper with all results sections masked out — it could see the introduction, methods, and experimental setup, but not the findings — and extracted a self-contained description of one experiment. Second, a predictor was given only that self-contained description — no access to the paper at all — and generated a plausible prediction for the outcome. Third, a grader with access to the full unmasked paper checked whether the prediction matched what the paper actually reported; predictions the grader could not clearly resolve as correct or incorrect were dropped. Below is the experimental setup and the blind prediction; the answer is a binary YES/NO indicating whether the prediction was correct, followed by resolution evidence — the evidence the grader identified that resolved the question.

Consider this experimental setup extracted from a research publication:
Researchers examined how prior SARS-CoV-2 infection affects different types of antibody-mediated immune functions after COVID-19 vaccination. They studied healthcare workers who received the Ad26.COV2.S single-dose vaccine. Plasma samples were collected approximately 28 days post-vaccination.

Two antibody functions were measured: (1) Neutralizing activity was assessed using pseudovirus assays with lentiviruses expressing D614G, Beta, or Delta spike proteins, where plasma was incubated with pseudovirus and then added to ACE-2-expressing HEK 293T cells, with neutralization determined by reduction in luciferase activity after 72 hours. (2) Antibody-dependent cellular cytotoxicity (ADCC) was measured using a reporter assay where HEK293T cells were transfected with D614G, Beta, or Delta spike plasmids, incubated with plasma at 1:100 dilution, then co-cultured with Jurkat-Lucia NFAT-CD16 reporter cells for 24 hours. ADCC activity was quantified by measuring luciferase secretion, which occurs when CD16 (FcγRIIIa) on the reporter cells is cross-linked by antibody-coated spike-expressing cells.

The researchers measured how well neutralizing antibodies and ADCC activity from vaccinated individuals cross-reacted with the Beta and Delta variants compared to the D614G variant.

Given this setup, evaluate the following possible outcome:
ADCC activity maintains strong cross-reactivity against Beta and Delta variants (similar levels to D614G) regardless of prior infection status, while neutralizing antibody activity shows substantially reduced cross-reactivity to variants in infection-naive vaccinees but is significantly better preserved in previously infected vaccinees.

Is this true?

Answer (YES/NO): YES